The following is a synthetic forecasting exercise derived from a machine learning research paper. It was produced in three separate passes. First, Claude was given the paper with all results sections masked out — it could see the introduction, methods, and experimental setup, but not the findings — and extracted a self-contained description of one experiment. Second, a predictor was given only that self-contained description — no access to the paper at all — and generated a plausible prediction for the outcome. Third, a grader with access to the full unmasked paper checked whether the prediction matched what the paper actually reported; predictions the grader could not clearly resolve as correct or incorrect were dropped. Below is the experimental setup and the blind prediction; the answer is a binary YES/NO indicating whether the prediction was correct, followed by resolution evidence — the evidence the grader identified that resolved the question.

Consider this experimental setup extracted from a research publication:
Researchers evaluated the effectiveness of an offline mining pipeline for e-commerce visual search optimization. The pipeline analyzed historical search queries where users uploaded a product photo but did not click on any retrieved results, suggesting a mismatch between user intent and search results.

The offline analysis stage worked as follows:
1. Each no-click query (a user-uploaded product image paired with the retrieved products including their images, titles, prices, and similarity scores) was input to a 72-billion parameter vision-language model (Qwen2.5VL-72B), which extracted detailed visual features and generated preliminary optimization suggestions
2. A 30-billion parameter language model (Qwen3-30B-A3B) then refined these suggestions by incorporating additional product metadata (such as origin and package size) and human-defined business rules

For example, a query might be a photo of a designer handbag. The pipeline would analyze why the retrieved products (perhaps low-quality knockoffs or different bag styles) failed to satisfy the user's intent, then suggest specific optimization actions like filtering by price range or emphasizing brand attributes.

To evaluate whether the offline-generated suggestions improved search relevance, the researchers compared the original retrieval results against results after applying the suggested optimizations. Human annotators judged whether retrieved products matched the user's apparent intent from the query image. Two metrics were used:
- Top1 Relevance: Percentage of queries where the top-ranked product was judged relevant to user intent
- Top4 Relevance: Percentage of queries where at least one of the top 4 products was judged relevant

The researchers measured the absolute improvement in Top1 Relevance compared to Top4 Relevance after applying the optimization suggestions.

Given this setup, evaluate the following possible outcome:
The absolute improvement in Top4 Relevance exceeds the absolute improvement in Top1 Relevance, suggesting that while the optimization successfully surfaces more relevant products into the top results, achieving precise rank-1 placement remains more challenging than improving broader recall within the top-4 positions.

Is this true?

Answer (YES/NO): NO